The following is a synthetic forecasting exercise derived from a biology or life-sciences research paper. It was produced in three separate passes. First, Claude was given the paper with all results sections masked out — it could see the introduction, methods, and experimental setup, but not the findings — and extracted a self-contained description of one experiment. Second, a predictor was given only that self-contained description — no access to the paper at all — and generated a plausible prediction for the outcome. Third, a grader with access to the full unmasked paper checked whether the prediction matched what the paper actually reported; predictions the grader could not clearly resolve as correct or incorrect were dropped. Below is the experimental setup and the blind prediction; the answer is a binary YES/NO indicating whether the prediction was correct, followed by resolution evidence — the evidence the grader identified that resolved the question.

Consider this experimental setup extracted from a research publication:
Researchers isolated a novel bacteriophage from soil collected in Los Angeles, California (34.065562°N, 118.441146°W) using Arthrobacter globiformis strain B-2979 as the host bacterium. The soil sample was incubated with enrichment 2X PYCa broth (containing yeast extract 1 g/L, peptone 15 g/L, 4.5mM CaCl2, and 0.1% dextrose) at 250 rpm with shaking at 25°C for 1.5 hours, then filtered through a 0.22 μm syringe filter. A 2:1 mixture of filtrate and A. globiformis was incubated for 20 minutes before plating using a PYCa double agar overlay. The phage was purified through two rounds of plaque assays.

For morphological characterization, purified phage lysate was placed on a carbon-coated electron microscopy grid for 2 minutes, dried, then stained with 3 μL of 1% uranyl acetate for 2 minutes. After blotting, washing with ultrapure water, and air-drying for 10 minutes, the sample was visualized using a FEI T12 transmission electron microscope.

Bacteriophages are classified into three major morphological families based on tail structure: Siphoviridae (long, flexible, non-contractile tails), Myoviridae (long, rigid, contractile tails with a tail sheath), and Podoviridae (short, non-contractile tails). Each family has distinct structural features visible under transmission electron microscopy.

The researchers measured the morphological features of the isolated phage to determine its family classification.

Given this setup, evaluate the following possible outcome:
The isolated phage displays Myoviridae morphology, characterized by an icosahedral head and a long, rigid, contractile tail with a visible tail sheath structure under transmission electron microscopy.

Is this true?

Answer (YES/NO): NO